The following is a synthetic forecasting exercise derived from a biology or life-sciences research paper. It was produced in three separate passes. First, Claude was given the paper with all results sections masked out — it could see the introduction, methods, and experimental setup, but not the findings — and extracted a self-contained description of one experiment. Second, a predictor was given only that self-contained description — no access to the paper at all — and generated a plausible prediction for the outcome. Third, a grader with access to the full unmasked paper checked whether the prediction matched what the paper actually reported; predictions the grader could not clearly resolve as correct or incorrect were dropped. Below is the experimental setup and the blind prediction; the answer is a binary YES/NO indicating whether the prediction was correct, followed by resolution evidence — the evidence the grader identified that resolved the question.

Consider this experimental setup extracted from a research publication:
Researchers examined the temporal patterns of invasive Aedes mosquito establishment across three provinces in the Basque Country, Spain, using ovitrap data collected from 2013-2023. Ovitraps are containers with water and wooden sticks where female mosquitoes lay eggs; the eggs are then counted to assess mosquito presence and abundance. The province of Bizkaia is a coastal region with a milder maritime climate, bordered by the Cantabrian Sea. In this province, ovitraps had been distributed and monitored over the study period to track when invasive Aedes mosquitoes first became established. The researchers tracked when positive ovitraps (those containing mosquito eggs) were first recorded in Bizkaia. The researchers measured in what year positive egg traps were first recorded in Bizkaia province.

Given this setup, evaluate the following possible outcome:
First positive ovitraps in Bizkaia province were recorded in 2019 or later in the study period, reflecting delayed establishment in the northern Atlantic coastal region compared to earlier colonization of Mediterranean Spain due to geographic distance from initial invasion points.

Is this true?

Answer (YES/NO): NO